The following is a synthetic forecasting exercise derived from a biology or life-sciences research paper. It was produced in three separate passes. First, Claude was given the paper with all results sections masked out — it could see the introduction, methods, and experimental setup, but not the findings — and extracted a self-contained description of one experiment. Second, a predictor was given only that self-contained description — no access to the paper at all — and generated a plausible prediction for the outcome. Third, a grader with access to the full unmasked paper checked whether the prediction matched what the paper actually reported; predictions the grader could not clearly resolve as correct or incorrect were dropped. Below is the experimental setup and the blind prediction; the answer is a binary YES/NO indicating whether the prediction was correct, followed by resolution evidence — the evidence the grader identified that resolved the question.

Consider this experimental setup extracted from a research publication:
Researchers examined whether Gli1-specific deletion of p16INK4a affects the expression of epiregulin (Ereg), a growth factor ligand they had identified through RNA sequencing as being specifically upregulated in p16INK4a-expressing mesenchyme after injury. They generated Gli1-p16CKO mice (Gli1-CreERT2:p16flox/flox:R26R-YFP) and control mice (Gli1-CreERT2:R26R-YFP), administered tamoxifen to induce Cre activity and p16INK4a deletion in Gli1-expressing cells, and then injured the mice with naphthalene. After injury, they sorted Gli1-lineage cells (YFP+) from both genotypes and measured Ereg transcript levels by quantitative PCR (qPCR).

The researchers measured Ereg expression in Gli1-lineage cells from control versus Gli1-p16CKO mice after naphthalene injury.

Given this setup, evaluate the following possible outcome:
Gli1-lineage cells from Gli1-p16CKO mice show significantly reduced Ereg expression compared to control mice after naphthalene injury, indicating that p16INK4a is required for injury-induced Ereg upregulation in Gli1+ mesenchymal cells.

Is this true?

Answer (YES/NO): YES